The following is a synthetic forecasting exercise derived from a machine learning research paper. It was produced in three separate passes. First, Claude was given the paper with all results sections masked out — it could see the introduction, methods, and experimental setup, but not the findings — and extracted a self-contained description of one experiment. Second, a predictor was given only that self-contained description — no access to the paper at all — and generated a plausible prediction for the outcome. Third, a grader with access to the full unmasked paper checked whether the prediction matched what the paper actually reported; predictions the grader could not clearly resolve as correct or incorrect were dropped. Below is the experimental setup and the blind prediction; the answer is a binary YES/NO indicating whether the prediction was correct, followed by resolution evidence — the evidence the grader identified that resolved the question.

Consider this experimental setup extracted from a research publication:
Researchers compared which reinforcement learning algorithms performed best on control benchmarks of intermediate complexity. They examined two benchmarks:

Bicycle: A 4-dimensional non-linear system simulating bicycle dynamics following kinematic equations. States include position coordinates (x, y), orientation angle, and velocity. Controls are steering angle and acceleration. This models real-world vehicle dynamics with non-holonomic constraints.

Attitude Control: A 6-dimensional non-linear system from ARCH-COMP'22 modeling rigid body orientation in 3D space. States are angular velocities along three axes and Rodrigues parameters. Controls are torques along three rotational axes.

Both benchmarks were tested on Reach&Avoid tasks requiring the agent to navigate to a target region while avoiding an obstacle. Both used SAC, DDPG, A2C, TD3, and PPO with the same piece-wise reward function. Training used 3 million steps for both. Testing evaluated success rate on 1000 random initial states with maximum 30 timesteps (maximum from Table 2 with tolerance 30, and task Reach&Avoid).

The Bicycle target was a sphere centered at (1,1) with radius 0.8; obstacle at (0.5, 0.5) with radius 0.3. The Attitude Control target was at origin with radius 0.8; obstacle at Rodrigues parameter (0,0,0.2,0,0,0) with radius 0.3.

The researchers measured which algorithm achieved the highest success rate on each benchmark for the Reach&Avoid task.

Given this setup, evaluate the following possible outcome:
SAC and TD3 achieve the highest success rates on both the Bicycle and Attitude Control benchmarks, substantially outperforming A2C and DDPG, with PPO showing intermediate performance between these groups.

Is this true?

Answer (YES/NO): NO